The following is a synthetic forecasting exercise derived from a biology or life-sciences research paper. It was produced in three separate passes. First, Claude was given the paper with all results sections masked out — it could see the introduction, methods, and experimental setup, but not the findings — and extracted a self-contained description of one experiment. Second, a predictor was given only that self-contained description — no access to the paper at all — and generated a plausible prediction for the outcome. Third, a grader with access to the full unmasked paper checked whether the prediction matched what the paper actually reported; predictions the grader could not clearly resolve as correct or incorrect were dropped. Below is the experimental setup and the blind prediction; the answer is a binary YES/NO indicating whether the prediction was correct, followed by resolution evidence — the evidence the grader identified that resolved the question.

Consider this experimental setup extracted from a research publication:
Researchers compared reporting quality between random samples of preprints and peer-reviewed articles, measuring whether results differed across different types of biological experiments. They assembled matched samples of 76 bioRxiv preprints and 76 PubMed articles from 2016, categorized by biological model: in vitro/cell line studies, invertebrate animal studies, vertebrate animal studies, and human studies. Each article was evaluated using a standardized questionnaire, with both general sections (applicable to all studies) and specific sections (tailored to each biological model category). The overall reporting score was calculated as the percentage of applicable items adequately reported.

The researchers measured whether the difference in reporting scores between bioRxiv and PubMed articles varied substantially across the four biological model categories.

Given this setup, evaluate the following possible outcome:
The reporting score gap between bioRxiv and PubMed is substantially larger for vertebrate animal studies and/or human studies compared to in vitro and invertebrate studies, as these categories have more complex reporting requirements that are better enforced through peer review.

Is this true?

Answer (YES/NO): NO